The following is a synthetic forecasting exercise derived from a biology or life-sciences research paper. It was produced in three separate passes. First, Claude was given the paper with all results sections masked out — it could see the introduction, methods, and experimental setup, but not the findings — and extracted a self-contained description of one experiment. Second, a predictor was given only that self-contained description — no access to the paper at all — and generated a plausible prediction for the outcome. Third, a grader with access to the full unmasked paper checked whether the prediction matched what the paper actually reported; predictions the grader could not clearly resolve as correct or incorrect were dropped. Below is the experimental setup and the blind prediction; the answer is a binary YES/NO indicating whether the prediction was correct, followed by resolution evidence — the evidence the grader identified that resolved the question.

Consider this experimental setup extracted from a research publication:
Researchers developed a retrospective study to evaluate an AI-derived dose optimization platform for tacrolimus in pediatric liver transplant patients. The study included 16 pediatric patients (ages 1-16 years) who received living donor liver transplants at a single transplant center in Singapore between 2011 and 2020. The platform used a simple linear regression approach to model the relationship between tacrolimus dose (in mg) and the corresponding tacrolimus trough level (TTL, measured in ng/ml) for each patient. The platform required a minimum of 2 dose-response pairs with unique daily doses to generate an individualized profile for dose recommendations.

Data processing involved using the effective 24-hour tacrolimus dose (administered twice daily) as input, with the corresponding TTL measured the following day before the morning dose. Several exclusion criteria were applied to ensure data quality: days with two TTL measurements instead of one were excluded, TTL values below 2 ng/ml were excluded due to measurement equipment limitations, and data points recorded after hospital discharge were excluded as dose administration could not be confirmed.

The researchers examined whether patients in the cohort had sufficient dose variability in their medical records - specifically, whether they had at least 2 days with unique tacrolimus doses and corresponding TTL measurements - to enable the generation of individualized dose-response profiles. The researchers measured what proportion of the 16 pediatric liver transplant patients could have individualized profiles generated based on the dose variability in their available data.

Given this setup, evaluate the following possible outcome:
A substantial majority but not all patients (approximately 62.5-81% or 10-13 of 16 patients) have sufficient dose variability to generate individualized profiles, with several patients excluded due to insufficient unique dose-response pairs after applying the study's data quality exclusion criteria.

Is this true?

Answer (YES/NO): NO